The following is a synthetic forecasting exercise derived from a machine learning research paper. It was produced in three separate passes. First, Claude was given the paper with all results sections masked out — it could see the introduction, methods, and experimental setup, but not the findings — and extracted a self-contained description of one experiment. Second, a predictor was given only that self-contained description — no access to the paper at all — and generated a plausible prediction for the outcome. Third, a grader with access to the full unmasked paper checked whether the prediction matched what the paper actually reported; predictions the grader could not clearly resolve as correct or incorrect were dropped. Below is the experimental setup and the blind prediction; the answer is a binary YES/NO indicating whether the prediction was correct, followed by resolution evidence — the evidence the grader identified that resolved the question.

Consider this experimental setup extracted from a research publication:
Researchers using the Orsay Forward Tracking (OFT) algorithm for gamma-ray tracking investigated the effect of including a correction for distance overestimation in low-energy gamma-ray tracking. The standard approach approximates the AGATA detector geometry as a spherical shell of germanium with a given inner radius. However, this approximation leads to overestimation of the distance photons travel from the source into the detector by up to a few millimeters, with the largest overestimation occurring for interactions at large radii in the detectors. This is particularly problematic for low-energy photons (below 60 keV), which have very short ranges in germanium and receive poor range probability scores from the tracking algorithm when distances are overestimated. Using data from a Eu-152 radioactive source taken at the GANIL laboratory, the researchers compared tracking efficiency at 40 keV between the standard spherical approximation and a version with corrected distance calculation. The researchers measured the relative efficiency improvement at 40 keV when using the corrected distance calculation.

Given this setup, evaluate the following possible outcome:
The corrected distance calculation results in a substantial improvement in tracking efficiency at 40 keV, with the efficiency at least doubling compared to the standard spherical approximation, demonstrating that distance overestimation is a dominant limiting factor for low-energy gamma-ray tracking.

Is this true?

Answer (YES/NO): YES